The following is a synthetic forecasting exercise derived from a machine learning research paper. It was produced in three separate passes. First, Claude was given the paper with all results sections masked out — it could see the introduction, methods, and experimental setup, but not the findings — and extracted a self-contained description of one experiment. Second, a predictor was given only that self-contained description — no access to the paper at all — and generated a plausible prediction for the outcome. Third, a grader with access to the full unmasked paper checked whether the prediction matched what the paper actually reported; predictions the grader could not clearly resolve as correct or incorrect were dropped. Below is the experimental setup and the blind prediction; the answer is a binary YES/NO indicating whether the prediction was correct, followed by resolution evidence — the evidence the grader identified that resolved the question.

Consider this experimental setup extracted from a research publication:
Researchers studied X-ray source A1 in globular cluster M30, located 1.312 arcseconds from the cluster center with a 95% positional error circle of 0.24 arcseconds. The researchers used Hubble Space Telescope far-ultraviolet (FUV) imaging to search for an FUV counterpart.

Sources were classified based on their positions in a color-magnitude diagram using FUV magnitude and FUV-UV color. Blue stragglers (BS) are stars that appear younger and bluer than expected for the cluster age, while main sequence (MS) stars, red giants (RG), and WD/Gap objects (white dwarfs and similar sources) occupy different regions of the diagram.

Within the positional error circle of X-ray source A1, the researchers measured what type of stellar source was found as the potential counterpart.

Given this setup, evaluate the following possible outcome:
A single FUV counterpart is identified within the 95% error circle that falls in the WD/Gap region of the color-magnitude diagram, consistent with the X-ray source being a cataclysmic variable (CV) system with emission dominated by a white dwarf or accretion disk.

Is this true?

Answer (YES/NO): NO